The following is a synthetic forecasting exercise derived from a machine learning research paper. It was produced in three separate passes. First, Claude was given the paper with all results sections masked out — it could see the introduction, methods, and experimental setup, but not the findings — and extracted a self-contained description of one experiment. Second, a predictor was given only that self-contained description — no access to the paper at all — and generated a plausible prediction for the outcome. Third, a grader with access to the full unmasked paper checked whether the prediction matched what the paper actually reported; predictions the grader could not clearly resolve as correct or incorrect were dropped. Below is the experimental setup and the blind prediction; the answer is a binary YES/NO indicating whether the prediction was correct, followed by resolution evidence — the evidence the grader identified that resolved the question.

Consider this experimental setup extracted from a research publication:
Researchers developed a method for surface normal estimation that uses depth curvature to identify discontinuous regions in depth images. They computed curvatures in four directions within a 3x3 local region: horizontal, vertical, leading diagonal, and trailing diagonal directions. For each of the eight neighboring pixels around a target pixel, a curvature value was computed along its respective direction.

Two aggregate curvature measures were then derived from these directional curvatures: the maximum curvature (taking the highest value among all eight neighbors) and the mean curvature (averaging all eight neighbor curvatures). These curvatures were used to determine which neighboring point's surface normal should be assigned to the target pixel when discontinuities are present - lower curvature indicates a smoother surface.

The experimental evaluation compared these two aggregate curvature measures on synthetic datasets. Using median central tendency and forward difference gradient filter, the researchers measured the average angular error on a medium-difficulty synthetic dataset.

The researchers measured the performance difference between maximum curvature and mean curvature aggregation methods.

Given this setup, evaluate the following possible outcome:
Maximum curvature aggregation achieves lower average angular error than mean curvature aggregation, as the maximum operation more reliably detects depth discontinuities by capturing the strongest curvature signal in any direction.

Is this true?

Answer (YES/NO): NO